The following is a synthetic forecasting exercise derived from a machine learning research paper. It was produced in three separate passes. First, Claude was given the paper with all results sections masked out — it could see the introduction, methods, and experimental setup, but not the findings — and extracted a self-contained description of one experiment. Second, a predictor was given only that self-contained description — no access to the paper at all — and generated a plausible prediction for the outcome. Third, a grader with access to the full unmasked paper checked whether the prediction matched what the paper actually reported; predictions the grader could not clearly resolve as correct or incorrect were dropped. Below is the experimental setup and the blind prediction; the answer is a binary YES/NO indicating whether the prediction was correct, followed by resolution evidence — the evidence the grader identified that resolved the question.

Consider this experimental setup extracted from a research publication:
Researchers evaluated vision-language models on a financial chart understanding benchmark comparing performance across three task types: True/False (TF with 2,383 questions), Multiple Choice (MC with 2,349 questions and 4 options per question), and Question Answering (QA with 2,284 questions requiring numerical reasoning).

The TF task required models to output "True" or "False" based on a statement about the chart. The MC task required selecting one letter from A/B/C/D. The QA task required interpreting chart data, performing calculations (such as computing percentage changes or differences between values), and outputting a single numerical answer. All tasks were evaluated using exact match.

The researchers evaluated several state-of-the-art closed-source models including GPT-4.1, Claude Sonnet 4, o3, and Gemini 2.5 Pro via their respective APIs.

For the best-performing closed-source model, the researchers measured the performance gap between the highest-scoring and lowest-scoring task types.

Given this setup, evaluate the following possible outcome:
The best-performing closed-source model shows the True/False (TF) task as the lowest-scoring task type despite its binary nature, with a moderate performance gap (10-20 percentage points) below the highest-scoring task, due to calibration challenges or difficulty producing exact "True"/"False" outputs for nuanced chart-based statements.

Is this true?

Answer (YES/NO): NO